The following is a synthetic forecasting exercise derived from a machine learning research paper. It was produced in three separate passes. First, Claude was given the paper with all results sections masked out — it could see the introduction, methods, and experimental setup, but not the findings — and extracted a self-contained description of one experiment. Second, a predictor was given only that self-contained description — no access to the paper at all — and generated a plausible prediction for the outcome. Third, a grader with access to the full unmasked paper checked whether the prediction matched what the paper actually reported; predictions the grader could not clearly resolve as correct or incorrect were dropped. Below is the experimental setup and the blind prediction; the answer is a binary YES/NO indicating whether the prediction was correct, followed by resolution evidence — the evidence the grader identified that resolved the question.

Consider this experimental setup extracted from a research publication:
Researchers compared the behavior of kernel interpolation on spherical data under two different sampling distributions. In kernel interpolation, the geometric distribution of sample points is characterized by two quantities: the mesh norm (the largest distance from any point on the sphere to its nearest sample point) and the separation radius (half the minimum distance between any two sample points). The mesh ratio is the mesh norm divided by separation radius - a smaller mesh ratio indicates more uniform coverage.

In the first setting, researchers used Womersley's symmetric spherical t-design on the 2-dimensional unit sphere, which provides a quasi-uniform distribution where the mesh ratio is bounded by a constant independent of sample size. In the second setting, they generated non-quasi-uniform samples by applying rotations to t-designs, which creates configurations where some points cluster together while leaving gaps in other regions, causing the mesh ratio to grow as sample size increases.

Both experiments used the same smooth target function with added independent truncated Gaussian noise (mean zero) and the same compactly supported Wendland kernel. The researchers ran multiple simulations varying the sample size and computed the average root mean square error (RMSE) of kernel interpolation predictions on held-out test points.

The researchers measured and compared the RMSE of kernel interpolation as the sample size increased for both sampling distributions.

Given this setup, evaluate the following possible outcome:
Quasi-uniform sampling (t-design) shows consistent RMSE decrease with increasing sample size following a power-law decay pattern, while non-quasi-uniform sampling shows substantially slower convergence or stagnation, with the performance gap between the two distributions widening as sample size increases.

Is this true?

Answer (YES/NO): NO